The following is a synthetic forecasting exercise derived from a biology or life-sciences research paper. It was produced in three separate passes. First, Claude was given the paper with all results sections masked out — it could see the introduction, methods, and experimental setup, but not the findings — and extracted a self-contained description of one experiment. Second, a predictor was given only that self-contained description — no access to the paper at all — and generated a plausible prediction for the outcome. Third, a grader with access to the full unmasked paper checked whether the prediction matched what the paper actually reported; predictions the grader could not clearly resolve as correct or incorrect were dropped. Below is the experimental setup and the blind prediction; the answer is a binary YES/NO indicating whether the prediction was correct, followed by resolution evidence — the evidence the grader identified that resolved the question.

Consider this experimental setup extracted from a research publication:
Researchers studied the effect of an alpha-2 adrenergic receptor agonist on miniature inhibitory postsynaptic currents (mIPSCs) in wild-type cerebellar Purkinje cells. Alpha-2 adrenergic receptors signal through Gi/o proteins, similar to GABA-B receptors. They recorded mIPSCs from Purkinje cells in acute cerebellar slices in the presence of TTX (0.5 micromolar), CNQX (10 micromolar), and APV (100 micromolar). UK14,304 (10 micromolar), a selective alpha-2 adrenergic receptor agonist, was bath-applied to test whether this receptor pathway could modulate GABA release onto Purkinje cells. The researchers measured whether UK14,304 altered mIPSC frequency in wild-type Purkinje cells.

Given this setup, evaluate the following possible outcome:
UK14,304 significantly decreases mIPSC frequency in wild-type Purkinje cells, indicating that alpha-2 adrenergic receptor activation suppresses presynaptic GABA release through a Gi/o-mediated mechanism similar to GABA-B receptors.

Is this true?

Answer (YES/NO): NO